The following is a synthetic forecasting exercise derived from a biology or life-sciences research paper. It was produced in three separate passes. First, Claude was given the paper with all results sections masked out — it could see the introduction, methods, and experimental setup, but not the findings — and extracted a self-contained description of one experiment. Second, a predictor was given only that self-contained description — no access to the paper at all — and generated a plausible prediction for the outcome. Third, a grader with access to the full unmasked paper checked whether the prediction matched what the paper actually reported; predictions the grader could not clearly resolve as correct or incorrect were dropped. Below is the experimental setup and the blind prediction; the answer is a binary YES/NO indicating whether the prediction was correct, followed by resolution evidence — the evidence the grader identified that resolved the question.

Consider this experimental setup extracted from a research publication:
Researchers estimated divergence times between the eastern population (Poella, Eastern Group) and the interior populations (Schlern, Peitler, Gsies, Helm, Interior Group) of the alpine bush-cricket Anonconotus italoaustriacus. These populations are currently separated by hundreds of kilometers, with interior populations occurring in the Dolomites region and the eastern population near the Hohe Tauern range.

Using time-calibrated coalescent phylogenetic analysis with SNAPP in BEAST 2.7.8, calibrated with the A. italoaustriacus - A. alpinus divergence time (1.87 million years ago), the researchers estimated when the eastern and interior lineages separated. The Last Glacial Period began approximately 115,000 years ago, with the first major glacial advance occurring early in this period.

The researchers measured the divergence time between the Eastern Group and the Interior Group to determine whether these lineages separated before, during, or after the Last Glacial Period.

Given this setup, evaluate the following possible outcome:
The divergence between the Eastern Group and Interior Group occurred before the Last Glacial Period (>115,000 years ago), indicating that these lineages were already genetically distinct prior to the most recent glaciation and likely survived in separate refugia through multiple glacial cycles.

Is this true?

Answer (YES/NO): NO